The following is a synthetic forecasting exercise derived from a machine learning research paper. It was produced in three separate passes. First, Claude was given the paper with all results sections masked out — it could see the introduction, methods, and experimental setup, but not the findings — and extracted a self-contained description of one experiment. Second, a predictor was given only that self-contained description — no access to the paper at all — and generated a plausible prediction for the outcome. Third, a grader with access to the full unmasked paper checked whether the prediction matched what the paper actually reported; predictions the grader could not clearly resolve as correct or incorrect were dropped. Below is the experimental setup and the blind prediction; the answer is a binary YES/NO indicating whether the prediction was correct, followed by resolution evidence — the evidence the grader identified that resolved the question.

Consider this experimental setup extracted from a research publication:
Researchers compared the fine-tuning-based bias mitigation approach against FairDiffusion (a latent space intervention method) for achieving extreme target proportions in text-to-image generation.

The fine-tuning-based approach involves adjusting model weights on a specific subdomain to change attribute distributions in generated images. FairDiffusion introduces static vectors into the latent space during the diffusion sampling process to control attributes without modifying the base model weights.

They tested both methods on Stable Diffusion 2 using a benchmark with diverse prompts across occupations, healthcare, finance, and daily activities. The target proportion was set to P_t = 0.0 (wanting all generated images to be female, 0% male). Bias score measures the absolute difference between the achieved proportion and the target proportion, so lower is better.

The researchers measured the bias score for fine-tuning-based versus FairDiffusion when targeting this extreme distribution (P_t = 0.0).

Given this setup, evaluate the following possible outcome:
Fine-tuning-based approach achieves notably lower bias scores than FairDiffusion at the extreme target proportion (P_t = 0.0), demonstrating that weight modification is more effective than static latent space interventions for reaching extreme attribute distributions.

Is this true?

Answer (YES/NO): YES